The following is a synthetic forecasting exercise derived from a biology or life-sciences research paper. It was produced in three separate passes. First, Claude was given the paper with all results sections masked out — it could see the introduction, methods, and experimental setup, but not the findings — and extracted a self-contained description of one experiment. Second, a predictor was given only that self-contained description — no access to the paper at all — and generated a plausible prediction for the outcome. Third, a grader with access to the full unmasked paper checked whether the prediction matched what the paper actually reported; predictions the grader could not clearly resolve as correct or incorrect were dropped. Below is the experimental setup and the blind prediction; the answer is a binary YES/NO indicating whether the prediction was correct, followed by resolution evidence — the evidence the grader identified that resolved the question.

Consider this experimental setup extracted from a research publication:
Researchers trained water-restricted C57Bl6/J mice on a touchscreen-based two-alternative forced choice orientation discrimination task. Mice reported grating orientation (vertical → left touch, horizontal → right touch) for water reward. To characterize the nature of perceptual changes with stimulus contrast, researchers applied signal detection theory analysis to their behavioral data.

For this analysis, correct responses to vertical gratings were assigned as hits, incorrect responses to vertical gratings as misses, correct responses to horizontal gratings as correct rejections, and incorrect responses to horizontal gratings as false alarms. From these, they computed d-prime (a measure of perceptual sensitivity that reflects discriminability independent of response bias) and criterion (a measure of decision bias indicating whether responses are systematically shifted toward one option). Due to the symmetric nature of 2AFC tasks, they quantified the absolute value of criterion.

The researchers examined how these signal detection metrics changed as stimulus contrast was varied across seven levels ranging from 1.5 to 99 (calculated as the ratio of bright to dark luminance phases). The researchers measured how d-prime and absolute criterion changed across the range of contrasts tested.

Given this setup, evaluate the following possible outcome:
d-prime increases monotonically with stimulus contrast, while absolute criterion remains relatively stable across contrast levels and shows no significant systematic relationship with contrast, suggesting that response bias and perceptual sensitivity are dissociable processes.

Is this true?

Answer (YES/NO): YES